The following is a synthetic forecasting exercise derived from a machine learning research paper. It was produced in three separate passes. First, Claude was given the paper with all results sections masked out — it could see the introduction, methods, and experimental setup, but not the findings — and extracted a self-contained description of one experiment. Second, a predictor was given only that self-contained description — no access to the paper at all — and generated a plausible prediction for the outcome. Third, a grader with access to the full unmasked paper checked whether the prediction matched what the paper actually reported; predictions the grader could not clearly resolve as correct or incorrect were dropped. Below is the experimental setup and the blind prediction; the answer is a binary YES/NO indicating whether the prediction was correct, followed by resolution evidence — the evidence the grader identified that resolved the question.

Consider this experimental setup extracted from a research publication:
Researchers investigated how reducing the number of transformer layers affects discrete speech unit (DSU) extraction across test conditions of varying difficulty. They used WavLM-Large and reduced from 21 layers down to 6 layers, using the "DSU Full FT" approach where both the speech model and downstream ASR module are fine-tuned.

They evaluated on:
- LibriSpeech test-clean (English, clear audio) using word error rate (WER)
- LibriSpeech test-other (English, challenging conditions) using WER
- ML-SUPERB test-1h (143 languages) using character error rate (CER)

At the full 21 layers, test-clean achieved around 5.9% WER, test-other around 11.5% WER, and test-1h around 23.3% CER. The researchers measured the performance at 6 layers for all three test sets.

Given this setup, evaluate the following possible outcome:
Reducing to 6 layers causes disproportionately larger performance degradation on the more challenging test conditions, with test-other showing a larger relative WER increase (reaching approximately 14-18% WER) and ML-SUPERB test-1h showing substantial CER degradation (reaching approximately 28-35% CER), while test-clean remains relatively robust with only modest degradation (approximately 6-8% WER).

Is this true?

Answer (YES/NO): NO